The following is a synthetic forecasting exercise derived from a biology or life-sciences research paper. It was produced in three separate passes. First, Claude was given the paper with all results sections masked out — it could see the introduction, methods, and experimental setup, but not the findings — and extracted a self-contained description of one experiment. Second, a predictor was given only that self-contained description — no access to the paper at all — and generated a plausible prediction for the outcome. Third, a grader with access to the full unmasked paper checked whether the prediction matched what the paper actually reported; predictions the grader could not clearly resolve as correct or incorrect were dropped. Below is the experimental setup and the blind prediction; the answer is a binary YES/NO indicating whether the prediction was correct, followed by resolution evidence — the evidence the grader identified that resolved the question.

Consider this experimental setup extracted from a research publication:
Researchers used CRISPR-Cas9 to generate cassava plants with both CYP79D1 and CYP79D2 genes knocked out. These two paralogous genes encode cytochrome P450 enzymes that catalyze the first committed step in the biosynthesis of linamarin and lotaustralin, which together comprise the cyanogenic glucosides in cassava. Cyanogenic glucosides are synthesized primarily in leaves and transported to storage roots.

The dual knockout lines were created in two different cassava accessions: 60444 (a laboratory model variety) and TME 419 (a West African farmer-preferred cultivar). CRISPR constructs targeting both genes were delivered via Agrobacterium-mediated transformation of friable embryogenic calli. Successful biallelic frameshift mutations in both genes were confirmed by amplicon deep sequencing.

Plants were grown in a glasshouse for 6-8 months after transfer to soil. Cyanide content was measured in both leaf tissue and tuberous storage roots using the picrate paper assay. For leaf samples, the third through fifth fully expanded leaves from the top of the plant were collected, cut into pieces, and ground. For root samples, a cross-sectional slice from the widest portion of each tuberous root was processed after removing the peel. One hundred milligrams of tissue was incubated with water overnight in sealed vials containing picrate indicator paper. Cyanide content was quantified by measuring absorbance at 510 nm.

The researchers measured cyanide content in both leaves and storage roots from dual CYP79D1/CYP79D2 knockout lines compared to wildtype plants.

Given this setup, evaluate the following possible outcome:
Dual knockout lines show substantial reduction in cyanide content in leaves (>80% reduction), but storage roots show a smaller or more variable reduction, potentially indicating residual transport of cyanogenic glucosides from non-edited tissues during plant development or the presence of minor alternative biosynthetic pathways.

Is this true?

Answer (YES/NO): NO